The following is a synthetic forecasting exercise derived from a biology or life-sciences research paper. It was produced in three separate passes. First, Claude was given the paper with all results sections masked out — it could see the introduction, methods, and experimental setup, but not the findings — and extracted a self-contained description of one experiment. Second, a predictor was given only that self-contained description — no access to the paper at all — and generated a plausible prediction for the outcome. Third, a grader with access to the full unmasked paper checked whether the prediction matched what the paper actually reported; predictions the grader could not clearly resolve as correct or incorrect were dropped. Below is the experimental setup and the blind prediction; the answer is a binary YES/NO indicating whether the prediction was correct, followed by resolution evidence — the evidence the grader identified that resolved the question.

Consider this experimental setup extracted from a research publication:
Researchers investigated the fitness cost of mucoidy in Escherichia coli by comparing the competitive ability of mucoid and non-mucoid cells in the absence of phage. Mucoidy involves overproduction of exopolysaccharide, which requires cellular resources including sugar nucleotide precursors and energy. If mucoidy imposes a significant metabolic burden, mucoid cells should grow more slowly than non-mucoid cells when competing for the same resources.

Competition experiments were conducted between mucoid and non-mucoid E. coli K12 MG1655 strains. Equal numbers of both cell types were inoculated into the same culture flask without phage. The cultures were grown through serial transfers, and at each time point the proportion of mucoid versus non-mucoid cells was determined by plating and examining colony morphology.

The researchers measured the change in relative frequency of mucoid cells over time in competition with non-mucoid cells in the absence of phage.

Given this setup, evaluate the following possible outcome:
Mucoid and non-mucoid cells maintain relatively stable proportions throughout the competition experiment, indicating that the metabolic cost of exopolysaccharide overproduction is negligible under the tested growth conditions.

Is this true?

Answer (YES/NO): NO